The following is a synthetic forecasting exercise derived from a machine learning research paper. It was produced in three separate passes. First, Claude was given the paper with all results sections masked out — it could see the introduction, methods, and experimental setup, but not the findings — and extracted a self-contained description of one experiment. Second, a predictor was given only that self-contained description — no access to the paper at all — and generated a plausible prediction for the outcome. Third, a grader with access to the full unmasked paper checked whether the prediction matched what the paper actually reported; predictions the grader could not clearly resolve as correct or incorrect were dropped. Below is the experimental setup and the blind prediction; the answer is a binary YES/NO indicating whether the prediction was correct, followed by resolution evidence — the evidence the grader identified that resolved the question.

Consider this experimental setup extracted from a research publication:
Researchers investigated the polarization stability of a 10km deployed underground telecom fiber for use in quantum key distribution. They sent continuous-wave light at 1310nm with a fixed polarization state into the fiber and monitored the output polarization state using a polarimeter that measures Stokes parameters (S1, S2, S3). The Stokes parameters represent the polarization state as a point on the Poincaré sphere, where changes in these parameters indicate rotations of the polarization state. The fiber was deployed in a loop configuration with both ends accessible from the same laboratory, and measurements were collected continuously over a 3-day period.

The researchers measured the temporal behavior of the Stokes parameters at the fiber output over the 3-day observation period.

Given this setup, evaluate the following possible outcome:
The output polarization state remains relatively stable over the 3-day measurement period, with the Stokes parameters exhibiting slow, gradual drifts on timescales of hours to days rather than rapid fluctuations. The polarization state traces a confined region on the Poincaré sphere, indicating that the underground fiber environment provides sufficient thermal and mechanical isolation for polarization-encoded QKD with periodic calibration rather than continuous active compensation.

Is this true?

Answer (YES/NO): NO